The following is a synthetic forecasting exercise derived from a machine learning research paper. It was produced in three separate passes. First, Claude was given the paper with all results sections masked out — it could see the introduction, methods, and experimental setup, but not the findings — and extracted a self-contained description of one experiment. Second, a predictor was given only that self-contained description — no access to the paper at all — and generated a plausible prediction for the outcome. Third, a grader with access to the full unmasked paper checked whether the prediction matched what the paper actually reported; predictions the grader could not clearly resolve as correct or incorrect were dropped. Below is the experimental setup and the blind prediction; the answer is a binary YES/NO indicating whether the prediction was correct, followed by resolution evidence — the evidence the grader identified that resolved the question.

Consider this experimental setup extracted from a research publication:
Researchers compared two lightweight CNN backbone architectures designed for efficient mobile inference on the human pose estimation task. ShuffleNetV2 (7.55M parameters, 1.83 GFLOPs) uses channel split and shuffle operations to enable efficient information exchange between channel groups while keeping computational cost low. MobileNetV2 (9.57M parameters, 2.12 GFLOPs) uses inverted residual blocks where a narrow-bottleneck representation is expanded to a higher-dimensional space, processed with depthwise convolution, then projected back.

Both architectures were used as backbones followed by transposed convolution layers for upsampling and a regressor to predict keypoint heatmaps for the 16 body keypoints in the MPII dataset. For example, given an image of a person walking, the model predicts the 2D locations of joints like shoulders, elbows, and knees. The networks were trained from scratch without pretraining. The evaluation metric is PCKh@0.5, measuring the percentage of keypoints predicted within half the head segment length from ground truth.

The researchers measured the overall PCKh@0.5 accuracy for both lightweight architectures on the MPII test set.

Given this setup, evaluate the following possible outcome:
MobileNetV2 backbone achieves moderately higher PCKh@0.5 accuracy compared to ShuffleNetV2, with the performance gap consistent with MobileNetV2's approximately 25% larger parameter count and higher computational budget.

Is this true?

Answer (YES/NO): YES